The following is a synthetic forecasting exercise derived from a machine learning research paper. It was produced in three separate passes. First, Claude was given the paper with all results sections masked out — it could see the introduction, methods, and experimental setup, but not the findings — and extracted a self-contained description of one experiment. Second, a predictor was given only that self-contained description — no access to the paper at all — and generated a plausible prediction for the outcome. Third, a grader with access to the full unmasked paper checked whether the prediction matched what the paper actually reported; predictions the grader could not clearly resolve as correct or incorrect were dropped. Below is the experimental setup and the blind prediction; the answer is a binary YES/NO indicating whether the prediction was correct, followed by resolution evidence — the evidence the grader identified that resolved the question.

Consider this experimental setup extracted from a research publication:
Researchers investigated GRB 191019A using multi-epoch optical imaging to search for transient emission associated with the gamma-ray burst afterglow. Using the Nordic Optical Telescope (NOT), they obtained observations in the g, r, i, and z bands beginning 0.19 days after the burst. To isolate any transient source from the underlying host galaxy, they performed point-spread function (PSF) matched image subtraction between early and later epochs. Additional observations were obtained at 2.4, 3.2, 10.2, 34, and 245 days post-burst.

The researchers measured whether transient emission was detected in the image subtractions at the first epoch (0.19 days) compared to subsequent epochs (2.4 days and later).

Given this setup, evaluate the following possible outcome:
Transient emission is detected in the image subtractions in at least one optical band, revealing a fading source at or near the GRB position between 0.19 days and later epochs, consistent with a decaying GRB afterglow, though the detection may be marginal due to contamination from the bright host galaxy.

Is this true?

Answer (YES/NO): YES